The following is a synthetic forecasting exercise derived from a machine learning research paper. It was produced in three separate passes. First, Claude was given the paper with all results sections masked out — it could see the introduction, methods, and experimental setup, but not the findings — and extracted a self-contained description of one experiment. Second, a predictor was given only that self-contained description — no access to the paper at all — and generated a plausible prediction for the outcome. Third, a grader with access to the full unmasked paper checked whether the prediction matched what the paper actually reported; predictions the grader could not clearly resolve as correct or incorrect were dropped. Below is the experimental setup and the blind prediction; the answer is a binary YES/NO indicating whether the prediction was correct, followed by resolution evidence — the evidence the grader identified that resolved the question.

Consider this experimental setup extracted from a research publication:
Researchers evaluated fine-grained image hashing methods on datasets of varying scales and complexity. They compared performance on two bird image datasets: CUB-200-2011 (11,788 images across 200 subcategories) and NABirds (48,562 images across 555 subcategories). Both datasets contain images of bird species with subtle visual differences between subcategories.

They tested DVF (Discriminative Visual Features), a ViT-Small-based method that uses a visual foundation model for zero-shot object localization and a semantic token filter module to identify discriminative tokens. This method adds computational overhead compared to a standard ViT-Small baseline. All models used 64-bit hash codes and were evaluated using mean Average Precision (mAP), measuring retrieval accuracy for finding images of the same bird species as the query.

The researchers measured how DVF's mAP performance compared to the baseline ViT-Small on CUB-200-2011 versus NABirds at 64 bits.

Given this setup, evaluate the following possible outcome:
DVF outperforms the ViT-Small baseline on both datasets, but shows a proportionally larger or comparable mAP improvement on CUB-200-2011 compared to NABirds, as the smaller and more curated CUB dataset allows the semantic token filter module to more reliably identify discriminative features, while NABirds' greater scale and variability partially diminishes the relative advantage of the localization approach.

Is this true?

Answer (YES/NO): NO